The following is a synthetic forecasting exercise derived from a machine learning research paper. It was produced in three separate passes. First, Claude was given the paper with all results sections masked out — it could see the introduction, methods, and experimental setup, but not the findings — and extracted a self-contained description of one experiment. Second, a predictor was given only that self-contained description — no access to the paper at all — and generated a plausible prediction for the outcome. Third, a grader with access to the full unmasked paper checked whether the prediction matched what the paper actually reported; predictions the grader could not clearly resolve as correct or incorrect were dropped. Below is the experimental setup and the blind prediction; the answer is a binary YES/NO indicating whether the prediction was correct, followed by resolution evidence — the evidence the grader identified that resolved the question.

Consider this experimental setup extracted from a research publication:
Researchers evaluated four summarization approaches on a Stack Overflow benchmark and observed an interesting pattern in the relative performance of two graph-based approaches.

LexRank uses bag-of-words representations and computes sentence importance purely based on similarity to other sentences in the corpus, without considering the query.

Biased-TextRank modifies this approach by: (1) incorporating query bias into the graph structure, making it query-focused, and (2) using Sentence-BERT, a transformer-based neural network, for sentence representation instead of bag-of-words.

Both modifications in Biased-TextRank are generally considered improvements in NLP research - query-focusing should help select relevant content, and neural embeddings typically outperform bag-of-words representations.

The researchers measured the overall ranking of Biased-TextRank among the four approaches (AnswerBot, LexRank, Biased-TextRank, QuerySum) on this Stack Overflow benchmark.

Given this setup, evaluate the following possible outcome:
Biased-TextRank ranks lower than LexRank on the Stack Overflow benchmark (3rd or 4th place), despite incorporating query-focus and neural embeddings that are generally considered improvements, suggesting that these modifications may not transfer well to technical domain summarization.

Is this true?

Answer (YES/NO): YES